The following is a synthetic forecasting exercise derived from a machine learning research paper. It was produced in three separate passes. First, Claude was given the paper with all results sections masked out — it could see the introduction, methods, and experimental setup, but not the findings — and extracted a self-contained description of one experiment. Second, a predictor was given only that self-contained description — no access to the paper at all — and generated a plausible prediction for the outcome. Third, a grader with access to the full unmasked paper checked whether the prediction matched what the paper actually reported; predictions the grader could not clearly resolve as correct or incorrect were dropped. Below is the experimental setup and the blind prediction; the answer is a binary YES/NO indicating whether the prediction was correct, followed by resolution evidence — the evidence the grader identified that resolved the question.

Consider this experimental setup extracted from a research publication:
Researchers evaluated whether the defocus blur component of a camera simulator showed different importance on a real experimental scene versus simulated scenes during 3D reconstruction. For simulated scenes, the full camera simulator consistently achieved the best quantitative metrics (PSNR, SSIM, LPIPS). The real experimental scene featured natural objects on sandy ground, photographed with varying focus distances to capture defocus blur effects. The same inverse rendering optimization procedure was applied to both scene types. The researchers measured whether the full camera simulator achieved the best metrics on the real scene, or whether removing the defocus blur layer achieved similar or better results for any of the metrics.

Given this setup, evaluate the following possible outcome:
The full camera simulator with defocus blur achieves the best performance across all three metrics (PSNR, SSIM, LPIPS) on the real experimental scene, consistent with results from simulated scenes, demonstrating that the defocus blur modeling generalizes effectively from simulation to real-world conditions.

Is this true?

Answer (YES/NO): NO